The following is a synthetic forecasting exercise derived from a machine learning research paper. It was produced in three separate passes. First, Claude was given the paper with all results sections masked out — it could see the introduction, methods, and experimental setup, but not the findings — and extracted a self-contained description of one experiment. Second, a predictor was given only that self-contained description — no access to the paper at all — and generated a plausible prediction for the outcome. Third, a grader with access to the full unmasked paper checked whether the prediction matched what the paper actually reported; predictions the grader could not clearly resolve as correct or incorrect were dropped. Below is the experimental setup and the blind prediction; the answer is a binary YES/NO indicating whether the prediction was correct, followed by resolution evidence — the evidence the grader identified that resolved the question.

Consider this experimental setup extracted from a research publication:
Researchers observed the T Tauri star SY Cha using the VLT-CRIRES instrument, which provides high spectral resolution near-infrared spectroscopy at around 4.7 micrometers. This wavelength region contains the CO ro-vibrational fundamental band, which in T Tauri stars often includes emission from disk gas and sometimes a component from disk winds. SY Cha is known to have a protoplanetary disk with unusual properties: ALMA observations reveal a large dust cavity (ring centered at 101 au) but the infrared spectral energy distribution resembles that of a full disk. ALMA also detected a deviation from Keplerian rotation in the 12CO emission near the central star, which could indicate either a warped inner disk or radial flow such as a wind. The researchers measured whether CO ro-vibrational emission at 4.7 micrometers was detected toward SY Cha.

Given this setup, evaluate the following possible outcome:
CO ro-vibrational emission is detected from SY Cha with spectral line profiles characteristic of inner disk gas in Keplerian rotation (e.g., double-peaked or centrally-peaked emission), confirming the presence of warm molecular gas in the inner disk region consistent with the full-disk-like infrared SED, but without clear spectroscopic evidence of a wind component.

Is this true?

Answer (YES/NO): NO